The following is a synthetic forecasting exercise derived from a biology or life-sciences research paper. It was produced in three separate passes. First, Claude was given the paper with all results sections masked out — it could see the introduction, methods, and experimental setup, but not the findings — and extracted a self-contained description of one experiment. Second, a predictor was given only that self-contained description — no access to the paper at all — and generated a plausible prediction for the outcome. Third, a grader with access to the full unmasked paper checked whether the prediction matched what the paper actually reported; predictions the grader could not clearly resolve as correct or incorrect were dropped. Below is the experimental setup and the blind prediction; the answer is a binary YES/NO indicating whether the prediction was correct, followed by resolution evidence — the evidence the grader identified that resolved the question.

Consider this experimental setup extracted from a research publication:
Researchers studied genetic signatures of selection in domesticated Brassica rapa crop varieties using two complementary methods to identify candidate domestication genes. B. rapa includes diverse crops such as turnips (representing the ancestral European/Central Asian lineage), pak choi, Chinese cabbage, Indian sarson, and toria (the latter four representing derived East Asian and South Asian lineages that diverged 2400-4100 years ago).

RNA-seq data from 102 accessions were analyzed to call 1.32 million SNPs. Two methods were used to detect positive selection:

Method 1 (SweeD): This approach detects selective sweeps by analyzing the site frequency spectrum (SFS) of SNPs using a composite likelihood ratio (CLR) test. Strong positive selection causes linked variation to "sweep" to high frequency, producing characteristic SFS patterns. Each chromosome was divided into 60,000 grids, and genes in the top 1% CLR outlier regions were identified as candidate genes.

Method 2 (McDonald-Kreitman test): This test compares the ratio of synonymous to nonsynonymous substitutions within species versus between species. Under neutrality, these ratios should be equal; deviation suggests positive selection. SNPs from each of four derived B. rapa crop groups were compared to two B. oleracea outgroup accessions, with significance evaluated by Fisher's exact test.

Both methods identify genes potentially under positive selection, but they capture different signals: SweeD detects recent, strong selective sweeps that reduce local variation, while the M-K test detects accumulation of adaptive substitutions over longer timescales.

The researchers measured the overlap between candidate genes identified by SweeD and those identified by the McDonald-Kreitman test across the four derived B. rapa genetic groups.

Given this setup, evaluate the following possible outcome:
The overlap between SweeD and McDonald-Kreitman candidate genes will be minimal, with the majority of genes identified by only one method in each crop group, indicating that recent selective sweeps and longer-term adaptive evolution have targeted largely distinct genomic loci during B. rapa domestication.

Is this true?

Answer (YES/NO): YES